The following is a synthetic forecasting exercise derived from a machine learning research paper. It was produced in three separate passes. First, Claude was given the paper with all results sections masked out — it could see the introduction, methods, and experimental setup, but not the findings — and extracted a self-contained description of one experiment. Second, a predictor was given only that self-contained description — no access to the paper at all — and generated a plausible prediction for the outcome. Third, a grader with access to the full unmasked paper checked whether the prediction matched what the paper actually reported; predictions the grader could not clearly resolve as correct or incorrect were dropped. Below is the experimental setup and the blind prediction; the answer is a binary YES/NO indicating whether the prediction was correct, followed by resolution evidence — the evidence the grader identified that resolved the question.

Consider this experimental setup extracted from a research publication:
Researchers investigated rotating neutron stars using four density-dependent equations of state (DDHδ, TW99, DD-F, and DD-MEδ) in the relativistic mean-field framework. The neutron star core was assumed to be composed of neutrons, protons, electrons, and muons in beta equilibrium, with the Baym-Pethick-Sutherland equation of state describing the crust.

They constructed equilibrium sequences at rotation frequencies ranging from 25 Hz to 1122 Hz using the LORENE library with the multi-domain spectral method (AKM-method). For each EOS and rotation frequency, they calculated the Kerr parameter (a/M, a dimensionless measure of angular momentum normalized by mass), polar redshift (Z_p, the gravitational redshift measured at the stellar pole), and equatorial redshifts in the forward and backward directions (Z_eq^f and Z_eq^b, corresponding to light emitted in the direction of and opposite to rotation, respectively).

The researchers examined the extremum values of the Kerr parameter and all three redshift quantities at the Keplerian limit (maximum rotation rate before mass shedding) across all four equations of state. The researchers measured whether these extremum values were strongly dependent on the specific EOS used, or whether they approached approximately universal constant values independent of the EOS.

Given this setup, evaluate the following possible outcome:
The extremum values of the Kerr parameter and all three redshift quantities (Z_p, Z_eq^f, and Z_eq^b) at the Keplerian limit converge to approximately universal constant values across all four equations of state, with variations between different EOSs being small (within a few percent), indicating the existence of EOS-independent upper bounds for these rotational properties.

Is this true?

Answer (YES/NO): YES